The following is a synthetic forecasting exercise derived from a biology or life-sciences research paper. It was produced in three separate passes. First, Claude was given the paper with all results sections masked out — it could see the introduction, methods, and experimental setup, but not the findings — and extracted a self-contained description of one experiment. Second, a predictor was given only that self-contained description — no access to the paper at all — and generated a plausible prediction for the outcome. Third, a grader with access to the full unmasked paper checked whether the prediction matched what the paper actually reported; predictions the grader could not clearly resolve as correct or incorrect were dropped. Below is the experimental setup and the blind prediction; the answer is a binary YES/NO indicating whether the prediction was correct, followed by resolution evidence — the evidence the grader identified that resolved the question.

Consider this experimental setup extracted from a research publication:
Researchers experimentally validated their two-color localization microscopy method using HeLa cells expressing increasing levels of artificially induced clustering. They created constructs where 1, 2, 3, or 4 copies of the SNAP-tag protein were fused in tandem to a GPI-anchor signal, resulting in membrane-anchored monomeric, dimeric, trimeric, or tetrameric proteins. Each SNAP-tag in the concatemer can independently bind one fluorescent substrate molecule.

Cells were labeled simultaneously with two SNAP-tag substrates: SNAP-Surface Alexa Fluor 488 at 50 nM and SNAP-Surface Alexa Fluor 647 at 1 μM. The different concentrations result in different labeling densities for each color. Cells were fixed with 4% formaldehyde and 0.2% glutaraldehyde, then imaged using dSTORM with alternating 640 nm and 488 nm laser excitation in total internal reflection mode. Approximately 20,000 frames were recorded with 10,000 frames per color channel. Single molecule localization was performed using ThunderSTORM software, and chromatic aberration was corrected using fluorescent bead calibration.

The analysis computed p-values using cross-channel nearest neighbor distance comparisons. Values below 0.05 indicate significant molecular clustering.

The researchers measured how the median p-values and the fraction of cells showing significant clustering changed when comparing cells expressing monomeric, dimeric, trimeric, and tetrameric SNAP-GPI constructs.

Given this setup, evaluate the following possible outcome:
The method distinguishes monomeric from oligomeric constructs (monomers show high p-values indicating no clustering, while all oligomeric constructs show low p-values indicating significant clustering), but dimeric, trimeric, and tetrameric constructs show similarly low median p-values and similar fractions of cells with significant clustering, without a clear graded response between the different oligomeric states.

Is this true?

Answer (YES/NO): NO